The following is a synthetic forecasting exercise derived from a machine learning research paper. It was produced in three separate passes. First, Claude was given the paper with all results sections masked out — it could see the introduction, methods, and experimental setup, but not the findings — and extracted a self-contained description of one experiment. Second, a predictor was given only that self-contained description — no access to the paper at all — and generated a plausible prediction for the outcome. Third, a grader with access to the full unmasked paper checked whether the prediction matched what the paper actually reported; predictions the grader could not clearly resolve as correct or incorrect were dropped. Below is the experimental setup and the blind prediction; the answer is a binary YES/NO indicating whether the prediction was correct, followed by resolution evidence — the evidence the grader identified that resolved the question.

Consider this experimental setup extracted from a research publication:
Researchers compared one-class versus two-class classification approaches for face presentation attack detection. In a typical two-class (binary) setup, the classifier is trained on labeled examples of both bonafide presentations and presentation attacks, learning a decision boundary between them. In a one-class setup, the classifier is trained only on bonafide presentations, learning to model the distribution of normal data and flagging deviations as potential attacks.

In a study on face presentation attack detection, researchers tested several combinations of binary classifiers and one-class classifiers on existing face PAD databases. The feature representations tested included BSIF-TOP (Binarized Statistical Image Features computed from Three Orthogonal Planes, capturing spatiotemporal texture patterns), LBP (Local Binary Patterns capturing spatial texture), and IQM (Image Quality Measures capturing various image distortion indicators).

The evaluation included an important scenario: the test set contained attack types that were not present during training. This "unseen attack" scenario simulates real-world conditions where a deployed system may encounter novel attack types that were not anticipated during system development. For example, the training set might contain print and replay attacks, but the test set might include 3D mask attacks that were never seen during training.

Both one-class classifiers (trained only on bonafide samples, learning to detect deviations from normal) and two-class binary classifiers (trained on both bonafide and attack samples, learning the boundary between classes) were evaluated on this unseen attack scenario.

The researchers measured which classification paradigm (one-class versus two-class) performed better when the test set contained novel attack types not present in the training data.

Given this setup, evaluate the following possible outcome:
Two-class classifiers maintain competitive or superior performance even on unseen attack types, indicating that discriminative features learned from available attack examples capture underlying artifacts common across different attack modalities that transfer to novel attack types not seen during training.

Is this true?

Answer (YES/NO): NO